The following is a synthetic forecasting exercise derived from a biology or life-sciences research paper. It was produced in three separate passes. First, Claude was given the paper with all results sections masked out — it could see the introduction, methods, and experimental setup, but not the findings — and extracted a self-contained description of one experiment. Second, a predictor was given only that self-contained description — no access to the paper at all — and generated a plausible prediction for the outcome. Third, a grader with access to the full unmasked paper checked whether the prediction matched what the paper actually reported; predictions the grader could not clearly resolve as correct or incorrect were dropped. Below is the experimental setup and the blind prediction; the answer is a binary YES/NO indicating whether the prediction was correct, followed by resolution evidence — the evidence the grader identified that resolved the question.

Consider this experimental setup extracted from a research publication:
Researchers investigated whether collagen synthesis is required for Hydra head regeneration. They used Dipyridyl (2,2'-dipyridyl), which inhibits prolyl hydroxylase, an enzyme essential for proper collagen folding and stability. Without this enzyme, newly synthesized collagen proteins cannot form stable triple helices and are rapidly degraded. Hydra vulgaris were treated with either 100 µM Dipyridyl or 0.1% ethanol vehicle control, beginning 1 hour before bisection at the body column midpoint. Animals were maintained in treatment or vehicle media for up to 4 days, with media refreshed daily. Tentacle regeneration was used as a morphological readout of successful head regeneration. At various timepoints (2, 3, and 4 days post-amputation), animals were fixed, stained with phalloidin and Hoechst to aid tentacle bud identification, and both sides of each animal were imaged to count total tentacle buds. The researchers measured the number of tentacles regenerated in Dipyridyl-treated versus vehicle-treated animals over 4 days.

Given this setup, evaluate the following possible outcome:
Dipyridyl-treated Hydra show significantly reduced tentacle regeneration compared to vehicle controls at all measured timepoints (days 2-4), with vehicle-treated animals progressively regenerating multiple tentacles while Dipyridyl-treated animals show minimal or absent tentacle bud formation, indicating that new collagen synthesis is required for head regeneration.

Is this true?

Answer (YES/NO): YES